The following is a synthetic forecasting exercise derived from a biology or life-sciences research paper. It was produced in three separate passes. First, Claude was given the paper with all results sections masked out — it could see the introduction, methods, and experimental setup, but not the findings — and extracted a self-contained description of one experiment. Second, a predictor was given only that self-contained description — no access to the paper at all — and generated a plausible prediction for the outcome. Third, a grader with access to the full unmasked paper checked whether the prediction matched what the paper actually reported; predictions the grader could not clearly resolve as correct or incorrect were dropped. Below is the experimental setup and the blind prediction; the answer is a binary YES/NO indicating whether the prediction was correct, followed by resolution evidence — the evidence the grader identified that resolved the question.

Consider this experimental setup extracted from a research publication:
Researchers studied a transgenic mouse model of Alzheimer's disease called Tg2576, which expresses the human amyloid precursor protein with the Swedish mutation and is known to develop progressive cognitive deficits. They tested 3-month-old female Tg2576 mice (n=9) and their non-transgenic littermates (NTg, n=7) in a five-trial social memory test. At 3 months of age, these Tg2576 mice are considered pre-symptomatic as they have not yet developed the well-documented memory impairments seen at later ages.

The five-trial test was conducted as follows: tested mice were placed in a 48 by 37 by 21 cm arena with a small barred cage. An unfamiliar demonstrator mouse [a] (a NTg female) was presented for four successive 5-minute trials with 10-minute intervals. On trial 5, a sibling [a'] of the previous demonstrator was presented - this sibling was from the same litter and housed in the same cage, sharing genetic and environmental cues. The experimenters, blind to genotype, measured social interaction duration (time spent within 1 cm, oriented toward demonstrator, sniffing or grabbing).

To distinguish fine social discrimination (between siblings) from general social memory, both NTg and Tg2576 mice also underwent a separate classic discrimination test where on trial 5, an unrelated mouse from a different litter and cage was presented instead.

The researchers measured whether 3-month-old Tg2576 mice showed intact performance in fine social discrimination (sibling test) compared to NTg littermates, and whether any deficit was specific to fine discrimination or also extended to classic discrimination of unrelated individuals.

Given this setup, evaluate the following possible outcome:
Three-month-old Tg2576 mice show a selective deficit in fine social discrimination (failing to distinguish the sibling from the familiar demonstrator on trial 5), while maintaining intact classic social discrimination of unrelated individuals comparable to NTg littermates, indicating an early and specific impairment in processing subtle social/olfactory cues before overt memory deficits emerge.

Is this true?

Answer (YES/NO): YES